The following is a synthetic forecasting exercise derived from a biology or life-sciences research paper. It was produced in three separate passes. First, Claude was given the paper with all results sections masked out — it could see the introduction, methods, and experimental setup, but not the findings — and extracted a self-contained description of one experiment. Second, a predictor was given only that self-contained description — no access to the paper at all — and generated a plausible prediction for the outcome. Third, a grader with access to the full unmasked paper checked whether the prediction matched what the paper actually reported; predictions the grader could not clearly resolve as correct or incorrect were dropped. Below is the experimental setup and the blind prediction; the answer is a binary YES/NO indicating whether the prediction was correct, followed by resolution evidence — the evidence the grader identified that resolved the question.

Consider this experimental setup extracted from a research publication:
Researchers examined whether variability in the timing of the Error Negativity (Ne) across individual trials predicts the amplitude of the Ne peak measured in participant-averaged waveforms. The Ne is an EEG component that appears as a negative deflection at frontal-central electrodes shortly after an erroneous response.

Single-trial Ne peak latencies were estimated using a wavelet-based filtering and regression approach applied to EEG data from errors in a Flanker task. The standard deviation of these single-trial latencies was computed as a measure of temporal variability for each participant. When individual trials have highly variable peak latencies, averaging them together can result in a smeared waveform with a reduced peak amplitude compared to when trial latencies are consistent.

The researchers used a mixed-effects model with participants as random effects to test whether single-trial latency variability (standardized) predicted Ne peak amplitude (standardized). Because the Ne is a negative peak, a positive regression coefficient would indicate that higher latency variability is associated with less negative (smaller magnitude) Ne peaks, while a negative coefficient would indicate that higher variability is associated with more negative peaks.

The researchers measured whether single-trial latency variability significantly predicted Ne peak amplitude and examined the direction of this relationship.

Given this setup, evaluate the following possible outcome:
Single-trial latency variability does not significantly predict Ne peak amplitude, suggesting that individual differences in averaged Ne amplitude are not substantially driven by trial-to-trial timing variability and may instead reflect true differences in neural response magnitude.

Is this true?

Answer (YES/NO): NO